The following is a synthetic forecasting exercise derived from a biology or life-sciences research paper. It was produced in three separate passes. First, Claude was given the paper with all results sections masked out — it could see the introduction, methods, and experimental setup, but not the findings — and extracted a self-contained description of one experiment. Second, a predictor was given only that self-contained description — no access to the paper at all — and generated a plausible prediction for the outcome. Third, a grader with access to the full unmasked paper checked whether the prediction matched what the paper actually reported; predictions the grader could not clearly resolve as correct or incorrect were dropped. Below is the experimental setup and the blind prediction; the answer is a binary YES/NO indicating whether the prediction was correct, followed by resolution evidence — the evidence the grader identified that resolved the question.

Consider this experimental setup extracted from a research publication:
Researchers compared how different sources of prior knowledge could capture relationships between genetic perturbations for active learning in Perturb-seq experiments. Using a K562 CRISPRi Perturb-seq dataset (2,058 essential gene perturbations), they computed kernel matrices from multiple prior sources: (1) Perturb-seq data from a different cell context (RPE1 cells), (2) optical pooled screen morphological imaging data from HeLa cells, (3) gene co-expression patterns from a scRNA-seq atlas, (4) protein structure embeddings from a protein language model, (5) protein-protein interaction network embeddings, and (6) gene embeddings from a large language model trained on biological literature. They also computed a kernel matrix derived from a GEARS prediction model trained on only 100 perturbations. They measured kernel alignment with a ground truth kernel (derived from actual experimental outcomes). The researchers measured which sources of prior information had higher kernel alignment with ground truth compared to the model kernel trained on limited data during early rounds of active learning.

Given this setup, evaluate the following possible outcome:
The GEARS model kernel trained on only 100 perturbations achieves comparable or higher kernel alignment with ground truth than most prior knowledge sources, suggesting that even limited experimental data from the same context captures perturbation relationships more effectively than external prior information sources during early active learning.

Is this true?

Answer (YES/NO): NO